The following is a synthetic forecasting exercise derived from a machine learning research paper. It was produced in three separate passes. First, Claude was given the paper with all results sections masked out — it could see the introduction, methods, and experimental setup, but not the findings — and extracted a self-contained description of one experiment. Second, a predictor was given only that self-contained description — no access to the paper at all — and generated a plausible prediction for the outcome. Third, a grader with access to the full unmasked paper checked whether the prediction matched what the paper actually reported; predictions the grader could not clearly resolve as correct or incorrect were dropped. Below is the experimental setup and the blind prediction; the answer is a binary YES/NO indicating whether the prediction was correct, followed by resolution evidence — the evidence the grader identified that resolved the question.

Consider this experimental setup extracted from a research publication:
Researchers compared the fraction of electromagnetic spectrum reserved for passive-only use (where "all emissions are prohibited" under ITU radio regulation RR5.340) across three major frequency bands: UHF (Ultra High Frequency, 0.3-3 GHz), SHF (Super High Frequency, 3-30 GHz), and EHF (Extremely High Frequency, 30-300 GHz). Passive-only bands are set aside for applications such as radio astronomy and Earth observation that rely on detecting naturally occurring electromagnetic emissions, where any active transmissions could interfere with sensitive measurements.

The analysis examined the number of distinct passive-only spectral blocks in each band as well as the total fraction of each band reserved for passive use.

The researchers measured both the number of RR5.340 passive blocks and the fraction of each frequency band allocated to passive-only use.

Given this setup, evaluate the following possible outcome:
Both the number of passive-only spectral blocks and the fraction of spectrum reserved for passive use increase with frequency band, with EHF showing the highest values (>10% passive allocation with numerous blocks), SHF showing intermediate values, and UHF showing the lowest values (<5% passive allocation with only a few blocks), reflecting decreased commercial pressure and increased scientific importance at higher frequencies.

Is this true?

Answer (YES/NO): YES